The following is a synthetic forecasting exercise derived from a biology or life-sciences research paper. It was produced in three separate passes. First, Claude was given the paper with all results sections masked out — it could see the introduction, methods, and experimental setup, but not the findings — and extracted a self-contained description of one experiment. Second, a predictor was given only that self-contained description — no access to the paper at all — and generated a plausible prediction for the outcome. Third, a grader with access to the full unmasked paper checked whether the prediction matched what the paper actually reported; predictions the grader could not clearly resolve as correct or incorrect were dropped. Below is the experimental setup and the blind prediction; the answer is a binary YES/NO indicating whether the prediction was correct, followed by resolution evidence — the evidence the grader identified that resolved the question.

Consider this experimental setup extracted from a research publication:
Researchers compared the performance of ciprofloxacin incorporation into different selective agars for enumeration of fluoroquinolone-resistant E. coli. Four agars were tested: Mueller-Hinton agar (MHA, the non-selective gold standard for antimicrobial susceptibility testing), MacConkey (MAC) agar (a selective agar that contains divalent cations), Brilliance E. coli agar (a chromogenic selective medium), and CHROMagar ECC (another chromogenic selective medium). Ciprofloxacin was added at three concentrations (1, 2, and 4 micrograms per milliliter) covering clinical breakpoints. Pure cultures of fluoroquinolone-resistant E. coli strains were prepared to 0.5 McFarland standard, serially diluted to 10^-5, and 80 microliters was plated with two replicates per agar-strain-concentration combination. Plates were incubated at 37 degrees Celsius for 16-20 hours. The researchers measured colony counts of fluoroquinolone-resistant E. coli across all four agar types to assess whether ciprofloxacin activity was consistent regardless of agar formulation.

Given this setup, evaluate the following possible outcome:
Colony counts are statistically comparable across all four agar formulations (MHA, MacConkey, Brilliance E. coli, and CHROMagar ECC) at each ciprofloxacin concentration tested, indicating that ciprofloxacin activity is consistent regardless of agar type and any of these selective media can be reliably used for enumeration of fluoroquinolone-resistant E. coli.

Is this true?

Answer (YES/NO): NO